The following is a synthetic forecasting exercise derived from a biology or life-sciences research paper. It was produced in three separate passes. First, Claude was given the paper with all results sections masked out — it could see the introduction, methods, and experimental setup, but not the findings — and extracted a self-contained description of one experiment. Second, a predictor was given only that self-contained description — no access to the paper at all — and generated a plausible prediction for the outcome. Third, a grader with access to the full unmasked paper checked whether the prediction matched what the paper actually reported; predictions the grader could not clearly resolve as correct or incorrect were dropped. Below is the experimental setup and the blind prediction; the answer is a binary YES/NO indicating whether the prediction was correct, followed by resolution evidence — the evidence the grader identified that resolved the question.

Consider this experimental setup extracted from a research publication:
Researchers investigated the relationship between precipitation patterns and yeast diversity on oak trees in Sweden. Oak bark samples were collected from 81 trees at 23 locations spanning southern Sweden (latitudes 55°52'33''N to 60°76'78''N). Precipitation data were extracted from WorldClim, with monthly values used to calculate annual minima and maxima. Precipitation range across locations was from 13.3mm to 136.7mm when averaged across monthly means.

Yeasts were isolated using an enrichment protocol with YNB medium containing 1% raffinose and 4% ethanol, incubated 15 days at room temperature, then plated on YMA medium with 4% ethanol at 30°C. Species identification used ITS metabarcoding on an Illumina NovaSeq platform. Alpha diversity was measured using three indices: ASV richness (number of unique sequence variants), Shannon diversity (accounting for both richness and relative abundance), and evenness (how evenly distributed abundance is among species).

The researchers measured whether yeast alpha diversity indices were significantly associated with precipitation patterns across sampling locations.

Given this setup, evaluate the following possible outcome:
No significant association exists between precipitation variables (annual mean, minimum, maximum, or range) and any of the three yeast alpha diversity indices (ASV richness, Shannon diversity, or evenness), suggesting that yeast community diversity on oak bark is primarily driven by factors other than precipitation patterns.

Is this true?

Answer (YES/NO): NO